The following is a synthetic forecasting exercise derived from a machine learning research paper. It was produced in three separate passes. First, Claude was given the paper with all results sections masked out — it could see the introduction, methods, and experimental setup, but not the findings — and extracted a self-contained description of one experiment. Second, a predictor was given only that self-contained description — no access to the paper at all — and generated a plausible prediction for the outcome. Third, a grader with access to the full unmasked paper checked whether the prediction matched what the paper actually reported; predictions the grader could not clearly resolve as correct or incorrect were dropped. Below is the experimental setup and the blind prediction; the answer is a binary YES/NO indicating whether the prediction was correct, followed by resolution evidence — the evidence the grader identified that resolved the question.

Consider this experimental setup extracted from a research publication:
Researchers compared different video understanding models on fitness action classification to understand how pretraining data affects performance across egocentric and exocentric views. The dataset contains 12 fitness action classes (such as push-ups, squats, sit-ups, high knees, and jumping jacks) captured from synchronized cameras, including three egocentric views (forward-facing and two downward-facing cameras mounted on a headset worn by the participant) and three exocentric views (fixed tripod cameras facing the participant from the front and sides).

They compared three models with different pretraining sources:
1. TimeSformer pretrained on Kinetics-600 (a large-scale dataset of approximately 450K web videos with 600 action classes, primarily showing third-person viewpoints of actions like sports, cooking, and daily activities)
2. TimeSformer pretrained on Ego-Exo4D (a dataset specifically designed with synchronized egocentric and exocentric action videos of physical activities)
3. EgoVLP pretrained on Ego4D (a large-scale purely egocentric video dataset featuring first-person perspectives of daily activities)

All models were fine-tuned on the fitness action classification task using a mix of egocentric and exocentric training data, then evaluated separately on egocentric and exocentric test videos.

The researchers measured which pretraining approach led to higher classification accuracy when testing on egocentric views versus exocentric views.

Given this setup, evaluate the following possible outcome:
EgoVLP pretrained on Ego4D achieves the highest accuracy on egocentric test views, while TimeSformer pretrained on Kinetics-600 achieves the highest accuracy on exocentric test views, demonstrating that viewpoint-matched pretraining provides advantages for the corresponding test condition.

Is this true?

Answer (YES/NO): NO